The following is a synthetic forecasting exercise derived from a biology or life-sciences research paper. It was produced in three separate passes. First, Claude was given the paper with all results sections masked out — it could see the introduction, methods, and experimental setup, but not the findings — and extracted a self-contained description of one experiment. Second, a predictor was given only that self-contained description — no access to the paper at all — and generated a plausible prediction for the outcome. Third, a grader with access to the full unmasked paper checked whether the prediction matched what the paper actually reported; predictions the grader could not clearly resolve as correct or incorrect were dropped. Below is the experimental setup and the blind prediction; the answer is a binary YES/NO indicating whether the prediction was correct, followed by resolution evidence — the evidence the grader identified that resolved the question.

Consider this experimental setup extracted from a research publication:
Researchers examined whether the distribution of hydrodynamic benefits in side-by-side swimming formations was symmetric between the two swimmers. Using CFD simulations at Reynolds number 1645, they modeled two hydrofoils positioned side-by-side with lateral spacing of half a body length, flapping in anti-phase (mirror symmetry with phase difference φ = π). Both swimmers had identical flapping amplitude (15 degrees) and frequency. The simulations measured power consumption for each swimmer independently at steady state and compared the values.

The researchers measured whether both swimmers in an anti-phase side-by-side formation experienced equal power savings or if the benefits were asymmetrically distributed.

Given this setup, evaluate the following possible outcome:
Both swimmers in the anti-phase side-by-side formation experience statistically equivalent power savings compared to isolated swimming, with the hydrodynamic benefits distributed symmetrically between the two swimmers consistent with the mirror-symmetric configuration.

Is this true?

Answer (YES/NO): NO